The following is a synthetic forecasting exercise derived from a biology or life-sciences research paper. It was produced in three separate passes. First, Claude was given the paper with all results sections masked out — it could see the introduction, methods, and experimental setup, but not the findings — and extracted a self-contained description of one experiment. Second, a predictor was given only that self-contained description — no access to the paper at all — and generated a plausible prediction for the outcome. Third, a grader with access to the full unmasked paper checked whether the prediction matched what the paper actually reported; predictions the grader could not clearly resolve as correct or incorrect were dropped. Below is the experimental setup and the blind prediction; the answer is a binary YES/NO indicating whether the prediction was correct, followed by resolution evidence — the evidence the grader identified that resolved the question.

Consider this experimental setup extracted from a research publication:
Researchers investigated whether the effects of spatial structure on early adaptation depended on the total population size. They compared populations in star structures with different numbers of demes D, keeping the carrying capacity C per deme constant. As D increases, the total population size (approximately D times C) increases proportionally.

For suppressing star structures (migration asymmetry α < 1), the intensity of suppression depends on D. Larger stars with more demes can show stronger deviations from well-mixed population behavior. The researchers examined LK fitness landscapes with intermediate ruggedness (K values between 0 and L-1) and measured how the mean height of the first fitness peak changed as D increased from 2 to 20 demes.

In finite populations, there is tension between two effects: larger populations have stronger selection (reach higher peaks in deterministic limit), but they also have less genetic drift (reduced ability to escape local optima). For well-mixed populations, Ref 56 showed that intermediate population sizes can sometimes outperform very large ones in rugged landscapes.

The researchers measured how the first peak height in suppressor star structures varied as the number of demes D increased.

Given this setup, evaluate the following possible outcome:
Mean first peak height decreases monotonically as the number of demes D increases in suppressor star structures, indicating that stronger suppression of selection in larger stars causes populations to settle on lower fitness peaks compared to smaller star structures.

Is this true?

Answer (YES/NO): NO